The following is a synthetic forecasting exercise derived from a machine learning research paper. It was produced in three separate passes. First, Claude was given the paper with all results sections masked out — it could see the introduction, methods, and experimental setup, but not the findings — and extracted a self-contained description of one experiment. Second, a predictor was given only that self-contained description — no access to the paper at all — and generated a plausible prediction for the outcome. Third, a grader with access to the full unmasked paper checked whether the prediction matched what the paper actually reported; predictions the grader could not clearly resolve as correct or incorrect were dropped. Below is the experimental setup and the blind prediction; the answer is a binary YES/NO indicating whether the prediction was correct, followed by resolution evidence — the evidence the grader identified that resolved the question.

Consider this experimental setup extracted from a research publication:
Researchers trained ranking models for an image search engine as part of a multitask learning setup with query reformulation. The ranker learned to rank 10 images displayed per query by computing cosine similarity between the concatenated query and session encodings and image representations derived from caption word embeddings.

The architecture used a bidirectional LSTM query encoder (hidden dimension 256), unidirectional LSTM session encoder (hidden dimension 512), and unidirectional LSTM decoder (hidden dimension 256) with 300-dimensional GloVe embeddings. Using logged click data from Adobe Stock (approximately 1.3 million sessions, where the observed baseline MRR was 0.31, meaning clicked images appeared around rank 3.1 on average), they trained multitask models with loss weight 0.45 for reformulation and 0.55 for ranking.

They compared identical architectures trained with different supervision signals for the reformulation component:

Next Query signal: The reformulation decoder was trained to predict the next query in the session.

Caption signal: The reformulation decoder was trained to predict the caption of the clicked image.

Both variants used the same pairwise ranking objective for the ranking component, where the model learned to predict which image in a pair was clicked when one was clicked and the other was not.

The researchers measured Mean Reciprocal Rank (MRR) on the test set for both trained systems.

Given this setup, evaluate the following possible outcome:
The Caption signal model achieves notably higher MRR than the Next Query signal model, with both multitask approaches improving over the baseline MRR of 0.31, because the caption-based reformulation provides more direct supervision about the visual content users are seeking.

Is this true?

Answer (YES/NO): NO